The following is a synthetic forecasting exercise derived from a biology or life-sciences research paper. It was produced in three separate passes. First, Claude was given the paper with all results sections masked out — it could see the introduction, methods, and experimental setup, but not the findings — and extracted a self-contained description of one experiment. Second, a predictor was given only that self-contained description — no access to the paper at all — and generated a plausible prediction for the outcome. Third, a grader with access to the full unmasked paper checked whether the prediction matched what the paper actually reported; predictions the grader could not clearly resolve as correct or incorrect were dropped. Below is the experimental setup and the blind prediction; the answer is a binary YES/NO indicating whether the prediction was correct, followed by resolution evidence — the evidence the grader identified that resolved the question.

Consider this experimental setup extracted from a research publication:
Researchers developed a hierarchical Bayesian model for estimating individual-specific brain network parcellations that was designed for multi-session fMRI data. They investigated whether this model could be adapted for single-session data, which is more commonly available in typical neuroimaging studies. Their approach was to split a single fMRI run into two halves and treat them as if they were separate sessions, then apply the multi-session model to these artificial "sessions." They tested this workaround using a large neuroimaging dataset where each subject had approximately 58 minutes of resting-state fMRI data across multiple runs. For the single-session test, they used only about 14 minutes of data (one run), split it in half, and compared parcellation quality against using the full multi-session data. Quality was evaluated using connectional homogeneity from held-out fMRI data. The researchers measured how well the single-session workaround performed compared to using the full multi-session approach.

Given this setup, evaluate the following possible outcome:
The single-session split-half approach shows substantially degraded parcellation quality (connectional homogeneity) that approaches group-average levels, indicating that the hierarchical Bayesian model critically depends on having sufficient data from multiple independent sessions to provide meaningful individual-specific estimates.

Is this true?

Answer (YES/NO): NO